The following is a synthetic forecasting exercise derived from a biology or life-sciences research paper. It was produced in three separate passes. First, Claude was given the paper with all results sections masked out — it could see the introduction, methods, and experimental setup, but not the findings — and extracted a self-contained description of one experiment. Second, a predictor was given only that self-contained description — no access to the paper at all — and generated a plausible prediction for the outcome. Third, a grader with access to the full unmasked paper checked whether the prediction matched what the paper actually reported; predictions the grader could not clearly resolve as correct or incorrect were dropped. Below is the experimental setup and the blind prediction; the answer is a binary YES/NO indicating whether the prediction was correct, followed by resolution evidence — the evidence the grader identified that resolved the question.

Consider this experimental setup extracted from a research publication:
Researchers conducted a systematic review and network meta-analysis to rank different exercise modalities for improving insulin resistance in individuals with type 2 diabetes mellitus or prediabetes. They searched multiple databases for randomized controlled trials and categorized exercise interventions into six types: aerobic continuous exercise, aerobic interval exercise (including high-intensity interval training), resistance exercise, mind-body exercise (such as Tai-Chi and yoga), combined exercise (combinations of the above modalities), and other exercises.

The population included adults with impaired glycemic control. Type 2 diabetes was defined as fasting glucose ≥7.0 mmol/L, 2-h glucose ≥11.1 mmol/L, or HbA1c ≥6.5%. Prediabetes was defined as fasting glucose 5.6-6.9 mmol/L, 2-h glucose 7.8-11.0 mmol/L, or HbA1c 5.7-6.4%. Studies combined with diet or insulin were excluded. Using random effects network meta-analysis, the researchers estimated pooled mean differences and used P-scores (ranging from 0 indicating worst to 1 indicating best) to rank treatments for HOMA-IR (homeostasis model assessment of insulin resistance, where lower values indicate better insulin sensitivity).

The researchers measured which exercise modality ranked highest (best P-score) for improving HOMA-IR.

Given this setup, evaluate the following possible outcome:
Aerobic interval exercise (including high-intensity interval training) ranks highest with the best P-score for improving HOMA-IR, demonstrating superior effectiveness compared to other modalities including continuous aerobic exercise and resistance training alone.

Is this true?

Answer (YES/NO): YES